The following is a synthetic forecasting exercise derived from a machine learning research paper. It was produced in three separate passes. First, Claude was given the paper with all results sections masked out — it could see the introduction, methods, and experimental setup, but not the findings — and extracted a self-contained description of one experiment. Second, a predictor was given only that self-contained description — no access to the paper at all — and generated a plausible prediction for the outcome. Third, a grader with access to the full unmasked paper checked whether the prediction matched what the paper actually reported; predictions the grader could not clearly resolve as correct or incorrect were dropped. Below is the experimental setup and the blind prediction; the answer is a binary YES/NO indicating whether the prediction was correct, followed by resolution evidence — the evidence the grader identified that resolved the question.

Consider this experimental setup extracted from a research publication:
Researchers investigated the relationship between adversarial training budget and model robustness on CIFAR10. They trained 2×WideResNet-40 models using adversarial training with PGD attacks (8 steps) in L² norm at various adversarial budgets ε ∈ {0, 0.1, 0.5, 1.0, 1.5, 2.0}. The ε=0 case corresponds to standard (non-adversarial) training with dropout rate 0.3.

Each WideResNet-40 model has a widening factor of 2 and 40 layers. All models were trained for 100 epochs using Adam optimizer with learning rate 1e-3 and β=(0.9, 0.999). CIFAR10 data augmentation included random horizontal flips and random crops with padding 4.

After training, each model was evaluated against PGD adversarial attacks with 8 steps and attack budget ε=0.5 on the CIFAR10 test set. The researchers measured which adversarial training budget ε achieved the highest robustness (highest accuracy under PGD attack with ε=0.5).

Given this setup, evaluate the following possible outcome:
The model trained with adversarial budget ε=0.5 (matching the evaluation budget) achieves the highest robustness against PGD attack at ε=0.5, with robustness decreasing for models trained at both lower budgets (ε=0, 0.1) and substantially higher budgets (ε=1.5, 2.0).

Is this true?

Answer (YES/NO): YES